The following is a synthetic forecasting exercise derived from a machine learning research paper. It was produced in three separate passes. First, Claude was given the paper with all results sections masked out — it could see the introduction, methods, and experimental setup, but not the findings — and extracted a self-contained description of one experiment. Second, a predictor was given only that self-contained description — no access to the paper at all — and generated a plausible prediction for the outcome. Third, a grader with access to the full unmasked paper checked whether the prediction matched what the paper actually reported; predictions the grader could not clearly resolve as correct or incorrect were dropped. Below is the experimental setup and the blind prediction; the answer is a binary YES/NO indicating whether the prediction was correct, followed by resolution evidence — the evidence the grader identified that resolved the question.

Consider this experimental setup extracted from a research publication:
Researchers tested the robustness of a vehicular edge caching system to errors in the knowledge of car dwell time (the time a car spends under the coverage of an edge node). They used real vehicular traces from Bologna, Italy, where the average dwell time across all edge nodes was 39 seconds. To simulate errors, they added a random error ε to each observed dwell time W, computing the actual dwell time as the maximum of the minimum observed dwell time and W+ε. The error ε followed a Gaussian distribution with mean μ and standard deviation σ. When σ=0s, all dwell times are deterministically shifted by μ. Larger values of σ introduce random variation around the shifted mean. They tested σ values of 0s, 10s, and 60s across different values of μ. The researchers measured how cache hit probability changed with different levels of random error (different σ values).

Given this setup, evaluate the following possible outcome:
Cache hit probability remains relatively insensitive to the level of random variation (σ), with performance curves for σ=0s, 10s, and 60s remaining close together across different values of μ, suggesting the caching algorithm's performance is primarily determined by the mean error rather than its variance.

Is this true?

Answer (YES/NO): NO